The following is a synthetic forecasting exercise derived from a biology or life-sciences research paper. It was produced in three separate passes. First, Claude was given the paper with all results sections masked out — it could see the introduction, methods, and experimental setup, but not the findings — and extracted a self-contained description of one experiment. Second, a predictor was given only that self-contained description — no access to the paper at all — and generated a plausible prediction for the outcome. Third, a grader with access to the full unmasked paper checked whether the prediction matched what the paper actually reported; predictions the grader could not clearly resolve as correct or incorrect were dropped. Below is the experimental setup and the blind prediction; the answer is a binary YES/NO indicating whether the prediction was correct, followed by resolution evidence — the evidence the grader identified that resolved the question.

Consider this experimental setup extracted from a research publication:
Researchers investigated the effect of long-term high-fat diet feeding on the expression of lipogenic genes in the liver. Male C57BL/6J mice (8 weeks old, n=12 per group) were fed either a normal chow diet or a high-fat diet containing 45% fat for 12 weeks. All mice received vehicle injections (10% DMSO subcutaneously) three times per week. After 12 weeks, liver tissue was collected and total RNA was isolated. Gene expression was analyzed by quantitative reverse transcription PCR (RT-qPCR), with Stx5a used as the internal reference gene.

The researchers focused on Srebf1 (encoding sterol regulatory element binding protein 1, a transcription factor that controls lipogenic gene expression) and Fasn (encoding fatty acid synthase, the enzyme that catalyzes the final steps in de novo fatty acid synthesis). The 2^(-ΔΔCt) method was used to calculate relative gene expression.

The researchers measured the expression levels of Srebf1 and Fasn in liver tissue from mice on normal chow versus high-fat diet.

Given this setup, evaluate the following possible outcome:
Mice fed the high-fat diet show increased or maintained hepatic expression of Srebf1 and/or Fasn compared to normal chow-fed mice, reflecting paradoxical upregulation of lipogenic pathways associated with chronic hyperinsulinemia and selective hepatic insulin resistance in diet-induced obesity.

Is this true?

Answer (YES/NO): YES